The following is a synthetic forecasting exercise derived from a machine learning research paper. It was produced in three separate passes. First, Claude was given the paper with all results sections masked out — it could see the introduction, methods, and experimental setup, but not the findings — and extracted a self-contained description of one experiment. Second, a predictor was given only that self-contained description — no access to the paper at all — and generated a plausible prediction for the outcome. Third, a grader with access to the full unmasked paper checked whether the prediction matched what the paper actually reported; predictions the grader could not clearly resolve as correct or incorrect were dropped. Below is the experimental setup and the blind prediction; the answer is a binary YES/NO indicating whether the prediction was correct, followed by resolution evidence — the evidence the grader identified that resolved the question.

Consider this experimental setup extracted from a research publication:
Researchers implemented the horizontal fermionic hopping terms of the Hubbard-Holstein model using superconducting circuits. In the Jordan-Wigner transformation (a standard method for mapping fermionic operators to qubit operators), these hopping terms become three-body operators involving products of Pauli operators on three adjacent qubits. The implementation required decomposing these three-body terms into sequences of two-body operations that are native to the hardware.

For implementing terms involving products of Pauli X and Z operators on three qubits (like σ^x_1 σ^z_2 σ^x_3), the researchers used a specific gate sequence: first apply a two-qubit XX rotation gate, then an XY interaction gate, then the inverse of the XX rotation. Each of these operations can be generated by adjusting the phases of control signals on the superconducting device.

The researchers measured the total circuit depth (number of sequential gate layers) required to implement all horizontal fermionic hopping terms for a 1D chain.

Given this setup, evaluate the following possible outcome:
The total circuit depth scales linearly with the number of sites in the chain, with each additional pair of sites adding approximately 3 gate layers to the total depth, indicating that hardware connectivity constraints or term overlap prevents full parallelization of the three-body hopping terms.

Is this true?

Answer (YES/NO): NO